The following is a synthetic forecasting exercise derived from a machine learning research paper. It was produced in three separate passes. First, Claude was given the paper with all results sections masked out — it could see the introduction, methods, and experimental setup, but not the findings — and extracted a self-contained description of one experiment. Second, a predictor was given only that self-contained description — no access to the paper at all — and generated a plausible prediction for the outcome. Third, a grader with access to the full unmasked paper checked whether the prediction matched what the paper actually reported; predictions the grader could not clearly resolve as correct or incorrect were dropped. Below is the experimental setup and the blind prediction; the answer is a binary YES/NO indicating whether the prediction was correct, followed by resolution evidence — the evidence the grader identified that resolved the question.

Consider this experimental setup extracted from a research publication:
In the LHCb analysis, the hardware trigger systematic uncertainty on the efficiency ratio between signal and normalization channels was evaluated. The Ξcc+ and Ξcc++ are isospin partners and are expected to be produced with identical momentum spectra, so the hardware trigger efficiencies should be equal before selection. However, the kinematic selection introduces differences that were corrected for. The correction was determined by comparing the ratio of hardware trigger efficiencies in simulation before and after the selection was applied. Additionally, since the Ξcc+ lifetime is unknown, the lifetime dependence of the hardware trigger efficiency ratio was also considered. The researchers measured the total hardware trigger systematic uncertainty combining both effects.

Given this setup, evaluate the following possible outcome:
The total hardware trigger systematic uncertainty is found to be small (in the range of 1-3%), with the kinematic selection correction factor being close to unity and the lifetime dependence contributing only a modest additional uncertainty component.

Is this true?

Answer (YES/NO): YES